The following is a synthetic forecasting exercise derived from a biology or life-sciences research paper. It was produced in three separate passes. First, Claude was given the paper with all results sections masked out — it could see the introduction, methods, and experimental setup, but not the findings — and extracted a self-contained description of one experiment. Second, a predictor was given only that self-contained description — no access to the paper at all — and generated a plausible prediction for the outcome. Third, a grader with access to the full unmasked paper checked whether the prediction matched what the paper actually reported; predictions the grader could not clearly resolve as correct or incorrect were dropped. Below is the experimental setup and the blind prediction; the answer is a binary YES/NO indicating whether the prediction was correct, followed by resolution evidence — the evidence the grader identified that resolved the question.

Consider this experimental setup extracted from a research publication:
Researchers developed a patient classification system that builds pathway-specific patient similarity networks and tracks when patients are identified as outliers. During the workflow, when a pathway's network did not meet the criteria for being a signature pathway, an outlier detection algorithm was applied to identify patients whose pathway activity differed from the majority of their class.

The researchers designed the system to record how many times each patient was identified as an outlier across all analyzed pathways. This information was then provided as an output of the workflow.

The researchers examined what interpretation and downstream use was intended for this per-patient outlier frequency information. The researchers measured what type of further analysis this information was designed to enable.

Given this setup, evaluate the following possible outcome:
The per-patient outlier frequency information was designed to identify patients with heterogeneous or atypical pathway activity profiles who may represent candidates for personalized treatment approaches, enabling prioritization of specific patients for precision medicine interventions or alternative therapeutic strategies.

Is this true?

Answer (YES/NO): NO